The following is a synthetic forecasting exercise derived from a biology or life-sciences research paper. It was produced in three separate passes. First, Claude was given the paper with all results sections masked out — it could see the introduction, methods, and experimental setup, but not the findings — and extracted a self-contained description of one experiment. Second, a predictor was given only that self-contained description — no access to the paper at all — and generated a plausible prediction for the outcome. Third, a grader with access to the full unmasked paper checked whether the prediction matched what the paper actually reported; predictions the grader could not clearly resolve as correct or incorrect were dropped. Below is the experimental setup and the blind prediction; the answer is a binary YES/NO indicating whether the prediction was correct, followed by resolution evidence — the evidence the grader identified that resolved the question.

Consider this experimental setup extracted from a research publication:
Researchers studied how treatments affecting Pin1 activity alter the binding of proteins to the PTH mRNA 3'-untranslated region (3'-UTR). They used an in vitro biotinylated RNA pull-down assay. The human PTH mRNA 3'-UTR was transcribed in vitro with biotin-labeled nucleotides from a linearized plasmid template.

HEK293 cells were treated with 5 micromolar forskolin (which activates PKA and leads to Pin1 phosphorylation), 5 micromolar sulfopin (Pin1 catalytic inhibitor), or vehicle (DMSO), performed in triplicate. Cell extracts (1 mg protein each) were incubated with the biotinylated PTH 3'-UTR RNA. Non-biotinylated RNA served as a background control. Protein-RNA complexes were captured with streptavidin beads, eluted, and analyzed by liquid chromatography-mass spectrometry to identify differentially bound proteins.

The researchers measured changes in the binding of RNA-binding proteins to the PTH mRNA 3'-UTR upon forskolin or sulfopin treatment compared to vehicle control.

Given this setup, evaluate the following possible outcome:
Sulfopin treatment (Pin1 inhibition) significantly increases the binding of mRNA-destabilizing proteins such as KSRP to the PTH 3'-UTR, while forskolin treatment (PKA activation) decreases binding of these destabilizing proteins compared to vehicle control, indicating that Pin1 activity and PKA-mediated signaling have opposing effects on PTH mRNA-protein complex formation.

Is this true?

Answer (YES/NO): NO